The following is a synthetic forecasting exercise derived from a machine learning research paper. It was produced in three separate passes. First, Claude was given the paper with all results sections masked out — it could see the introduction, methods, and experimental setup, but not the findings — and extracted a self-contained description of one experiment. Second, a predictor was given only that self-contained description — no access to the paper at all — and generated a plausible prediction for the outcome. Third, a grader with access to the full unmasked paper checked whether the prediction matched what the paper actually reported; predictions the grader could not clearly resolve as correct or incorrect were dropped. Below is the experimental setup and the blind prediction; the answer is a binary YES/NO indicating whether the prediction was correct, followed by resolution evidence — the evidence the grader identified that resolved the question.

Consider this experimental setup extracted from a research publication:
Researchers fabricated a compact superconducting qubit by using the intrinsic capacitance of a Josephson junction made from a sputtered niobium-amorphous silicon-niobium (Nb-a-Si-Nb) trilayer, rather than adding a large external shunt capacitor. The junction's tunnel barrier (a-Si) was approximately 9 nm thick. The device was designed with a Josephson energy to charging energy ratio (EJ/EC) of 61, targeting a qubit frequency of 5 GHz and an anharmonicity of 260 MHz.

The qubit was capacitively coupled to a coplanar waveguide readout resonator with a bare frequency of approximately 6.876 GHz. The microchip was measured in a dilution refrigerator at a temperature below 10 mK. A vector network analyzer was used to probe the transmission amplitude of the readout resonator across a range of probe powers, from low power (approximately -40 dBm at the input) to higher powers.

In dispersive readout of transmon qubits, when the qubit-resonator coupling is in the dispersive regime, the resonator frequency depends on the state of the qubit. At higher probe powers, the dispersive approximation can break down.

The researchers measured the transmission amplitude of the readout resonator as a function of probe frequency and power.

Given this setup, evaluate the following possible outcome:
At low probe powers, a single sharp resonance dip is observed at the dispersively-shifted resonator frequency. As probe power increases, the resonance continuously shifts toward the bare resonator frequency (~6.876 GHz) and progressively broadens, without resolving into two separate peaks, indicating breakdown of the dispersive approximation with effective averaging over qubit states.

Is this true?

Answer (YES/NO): NO